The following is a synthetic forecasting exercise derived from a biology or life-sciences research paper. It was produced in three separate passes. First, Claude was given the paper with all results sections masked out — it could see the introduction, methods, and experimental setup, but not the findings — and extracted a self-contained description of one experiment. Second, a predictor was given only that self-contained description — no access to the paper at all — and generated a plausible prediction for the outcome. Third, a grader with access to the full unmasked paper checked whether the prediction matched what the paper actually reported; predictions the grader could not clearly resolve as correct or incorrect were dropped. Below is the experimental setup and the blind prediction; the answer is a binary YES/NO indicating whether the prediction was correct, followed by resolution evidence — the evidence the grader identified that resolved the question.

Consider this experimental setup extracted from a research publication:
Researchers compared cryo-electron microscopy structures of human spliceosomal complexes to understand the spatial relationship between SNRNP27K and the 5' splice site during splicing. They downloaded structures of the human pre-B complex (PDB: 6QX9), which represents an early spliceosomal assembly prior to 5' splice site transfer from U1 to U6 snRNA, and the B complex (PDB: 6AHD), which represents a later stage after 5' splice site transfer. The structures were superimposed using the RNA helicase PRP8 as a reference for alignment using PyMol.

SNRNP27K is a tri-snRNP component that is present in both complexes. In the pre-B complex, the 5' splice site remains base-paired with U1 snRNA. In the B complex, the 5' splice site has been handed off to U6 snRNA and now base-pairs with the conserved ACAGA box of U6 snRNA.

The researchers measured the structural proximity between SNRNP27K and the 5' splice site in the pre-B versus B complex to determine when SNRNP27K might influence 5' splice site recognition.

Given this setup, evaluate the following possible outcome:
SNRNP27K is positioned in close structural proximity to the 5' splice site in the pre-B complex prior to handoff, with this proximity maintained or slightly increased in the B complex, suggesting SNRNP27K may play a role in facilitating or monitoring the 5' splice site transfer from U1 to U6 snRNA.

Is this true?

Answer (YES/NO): NO